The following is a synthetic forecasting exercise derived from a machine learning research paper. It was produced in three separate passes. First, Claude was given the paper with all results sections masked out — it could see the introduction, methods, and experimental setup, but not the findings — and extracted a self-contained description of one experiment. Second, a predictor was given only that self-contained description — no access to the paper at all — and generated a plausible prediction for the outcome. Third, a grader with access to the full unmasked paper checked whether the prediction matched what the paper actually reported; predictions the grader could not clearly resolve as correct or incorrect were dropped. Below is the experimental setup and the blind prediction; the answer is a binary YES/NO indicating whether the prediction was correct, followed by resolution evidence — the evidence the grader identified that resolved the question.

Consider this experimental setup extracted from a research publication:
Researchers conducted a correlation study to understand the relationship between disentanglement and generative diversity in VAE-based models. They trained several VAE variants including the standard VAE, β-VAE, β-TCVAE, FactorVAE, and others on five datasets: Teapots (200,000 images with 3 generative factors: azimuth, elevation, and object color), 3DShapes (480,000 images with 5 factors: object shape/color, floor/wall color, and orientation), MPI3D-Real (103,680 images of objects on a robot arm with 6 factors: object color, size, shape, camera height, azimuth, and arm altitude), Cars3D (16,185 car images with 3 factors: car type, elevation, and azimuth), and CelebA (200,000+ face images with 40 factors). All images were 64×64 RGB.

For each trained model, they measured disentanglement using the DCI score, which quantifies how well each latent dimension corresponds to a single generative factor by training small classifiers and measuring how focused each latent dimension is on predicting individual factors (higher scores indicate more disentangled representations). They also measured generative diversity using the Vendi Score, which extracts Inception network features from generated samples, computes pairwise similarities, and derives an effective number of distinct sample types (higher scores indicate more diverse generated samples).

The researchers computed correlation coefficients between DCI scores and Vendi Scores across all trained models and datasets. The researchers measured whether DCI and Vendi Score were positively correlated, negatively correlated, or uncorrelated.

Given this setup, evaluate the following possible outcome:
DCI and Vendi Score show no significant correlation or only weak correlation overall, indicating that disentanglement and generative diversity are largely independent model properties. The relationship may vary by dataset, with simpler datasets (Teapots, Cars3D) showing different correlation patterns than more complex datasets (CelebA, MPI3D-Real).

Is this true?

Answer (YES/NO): NO